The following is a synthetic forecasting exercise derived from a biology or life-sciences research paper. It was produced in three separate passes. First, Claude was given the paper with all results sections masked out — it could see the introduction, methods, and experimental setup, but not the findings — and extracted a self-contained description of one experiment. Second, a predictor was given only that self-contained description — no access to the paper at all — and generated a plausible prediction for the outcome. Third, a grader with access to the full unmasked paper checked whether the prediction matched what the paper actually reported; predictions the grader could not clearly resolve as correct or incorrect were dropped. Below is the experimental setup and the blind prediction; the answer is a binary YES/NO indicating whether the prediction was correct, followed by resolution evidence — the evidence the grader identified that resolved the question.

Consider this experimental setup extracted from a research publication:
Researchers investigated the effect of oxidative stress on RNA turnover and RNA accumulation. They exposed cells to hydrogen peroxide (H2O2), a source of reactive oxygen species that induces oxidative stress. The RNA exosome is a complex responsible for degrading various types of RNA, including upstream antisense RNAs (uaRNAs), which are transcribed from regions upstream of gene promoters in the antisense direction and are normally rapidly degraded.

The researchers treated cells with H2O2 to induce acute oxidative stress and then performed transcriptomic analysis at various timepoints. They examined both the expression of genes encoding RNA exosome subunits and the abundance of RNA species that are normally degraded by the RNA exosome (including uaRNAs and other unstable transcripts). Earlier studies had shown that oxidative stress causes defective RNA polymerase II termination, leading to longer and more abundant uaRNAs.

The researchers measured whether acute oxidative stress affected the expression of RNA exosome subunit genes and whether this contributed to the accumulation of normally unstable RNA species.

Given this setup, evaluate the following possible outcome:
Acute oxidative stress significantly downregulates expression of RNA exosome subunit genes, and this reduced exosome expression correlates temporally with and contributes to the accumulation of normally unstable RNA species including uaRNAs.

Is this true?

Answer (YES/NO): NO